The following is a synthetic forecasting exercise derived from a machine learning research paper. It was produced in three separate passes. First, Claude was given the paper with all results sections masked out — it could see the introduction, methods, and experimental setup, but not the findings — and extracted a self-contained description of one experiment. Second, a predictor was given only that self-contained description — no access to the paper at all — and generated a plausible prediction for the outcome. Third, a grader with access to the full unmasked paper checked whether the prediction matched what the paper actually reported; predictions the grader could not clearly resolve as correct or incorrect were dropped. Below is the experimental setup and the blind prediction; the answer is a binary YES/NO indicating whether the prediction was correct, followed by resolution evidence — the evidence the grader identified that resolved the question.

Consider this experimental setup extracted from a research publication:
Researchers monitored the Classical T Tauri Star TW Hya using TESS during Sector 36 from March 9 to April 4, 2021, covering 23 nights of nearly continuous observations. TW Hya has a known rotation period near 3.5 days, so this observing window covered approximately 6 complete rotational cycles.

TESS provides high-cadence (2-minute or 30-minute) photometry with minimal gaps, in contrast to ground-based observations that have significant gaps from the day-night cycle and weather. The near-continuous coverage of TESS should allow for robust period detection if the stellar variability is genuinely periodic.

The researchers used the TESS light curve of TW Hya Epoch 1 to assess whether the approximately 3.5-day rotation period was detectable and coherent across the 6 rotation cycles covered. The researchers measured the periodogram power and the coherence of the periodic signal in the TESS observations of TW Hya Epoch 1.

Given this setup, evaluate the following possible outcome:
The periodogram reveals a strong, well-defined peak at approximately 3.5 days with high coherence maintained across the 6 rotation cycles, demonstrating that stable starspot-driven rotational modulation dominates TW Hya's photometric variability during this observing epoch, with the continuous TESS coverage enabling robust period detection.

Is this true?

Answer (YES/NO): NO